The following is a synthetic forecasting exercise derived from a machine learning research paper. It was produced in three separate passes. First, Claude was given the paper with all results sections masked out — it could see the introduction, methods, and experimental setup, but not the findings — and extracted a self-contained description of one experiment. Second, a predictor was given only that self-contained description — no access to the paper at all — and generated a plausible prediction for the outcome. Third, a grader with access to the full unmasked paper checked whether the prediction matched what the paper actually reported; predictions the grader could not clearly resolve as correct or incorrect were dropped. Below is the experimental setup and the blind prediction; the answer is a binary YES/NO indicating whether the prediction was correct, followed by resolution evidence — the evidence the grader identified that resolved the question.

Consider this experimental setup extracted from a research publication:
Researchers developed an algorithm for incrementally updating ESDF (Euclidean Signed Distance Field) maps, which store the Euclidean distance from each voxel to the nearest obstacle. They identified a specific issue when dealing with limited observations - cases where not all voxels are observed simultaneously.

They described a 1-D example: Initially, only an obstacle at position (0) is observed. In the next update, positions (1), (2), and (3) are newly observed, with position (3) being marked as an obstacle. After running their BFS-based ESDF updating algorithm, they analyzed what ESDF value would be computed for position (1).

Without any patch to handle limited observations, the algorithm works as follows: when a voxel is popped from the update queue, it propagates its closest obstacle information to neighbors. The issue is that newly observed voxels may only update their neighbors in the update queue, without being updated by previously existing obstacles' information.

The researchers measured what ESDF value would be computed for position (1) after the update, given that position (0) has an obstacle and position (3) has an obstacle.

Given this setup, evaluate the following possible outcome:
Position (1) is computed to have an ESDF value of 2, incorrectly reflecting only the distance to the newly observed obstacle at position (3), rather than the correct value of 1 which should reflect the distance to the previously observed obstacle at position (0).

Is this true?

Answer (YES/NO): YES